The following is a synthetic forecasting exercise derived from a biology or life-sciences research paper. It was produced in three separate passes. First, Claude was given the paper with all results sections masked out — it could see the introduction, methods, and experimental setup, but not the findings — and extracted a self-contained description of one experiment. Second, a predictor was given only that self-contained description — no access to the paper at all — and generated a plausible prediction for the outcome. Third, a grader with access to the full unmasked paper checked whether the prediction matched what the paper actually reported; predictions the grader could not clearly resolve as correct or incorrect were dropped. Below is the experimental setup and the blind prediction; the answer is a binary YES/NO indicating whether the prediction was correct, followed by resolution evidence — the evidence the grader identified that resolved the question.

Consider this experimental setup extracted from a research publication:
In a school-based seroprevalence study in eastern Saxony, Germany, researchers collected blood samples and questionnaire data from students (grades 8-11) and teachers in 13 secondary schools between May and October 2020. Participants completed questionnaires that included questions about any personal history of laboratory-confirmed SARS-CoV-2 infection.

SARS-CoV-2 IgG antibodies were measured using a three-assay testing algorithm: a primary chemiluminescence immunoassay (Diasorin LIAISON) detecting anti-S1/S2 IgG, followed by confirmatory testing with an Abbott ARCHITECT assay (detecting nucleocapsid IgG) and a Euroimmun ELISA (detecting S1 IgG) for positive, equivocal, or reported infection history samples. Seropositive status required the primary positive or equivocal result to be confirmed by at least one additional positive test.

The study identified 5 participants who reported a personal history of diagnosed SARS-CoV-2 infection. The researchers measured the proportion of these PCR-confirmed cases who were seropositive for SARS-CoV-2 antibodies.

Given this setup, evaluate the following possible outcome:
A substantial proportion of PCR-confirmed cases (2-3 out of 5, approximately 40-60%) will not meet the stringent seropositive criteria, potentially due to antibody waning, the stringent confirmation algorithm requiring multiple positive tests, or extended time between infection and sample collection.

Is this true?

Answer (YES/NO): NO